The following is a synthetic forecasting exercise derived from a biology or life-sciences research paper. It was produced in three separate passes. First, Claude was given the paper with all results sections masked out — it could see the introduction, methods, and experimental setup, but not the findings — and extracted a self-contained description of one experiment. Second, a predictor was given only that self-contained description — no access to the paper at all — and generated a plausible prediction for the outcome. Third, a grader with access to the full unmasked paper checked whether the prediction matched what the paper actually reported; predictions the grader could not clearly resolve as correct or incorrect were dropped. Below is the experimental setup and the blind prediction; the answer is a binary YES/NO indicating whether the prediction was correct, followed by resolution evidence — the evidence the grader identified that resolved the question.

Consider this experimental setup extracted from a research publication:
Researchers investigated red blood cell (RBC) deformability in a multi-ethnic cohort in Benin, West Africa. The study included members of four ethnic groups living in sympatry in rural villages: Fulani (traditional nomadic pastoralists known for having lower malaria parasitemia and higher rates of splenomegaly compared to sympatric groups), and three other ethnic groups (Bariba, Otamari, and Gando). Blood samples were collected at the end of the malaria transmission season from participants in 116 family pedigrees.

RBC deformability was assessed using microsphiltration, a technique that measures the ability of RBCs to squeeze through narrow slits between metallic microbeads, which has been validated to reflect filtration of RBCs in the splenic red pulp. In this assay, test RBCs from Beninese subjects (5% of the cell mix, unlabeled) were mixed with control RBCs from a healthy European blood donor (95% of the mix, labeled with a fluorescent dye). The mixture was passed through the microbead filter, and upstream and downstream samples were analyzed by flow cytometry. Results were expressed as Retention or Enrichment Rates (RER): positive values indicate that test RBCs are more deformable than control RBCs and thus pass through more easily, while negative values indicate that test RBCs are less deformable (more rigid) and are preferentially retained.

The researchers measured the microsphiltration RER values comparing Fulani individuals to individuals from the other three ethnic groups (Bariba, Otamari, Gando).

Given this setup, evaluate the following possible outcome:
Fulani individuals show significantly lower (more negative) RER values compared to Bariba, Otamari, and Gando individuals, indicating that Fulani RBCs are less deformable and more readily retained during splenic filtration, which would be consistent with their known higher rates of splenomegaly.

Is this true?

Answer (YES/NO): NO